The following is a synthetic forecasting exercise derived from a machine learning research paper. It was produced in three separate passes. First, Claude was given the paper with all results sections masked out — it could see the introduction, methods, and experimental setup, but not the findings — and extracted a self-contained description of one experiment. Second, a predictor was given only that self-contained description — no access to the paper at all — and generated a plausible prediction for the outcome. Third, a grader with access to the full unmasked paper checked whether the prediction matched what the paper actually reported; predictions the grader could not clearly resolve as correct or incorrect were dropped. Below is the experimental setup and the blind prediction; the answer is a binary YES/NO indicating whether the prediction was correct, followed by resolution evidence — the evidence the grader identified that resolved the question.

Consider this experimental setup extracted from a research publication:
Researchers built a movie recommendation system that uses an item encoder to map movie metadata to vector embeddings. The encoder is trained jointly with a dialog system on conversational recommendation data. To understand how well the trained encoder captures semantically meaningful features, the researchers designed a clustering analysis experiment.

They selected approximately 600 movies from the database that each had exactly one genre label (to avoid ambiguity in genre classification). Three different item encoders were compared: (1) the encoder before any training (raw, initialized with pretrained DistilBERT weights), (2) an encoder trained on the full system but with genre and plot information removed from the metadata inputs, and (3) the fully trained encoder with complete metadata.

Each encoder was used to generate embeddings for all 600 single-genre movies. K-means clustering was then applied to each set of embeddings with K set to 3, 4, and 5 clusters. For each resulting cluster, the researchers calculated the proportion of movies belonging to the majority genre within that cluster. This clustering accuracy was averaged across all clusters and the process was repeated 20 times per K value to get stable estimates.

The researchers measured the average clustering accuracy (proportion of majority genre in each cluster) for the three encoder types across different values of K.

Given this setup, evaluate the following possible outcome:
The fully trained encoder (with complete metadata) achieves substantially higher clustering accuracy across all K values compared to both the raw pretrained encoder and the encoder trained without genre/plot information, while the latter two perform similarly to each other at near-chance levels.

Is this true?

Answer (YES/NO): NO